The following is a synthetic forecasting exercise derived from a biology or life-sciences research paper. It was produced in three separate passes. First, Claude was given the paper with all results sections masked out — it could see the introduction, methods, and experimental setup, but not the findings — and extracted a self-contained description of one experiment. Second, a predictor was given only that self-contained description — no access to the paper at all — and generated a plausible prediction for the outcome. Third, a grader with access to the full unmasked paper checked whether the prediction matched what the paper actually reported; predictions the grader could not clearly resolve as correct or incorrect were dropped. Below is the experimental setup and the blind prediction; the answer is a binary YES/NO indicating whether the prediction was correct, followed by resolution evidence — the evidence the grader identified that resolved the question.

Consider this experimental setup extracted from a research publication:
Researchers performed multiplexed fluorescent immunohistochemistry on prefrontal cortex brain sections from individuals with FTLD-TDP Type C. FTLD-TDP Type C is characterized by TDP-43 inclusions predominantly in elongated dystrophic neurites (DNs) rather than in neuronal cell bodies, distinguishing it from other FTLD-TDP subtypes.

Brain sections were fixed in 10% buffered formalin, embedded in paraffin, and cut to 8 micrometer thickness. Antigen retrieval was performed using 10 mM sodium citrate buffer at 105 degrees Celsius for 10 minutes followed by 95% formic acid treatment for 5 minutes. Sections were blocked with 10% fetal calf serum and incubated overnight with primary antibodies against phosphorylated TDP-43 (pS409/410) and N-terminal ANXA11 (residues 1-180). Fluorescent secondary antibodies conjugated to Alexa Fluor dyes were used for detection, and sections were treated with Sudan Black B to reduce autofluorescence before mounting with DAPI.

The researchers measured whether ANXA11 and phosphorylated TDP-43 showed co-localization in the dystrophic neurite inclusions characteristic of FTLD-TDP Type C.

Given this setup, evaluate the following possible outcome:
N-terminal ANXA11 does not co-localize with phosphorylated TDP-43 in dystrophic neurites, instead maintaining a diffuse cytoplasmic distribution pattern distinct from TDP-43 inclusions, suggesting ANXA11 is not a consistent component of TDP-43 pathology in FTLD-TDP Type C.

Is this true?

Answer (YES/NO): NO